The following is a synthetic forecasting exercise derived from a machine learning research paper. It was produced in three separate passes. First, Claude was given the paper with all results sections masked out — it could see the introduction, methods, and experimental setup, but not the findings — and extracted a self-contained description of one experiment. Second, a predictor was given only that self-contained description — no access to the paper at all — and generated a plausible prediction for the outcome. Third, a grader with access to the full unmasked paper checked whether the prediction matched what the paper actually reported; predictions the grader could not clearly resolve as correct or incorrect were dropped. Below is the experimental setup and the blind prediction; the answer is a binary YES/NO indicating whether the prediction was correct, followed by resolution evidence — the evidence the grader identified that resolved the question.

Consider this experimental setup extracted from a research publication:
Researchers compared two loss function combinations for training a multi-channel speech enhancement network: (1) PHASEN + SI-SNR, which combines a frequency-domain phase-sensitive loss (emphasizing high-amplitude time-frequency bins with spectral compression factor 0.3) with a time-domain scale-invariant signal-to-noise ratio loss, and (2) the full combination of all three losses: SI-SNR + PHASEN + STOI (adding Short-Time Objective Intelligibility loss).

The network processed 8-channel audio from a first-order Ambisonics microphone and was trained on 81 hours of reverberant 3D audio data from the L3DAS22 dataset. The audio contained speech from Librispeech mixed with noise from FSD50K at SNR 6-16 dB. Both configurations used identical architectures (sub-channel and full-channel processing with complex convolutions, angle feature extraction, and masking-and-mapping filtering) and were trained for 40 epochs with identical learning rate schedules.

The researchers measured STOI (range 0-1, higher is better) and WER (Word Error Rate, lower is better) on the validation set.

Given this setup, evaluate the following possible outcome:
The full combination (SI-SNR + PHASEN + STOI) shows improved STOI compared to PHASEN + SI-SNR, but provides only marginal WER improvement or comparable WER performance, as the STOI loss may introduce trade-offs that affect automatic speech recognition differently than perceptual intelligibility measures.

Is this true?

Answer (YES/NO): NO